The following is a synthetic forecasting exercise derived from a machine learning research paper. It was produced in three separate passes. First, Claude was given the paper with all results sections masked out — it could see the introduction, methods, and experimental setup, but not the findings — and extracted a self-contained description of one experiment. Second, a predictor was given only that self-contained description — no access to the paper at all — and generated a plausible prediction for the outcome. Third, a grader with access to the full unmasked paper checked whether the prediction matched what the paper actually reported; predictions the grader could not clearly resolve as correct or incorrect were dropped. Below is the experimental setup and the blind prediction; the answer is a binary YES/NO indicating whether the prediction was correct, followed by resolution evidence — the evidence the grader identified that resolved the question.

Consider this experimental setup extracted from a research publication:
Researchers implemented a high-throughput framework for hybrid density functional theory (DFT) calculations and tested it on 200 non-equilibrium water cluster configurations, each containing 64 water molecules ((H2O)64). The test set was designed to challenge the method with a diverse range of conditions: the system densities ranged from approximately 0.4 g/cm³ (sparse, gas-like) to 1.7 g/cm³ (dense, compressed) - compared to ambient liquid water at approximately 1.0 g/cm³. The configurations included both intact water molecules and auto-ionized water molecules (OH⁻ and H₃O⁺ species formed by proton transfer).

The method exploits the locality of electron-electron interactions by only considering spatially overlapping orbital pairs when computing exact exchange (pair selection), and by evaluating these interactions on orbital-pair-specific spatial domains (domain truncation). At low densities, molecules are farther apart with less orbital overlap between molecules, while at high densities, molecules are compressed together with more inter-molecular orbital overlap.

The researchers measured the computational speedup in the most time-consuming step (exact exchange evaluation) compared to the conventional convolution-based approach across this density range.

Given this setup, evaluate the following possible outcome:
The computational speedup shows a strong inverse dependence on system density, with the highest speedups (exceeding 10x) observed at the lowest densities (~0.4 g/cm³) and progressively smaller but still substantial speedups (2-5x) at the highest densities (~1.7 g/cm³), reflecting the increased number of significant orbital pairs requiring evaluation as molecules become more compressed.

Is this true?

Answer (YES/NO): NO